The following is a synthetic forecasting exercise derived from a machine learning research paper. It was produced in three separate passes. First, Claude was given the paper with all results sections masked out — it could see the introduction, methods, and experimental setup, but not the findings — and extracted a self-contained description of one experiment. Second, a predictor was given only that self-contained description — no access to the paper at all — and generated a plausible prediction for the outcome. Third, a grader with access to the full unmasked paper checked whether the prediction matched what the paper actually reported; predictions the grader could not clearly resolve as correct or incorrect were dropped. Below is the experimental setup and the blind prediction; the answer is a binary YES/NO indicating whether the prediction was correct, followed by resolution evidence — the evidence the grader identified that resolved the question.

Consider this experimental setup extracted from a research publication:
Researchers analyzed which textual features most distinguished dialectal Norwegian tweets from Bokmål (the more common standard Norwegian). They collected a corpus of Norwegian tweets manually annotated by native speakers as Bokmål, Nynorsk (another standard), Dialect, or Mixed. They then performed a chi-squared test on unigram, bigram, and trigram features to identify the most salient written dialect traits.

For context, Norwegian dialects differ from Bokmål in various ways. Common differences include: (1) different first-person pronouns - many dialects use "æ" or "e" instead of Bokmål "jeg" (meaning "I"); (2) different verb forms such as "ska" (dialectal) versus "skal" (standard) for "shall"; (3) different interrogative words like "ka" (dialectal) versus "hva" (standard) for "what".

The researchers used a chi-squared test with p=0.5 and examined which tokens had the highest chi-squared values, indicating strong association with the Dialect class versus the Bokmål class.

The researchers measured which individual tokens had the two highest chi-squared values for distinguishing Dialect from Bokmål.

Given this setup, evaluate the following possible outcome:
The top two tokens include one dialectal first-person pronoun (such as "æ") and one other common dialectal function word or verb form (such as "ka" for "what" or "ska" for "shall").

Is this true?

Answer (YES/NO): YES